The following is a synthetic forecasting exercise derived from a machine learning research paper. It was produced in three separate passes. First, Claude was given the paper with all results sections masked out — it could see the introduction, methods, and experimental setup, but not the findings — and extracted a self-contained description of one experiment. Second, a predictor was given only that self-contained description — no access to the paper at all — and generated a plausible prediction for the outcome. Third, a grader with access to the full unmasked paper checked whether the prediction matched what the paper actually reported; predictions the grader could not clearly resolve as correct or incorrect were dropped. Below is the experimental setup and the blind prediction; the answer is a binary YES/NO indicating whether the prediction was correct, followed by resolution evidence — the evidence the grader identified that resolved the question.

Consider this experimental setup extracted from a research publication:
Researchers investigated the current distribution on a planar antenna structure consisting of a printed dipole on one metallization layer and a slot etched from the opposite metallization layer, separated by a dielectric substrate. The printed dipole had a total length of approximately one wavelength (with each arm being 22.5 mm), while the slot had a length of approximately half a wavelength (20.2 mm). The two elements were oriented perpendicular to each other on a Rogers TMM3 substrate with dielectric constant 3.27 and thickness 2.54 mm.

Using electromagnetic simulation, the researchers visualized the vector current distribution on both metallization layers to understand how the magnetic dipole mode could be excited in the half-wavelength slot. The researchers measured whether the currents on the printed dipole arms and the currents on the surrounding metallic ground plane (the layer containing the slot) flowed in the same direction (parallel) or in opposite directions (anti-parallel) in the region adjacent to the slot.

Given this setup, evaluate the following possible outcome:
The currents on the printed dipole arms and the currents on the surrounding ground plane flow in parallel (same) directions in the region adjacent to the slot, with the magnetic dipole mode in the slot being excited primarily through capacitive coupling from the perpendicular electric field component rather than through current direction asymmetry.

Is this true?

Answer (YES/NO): NO